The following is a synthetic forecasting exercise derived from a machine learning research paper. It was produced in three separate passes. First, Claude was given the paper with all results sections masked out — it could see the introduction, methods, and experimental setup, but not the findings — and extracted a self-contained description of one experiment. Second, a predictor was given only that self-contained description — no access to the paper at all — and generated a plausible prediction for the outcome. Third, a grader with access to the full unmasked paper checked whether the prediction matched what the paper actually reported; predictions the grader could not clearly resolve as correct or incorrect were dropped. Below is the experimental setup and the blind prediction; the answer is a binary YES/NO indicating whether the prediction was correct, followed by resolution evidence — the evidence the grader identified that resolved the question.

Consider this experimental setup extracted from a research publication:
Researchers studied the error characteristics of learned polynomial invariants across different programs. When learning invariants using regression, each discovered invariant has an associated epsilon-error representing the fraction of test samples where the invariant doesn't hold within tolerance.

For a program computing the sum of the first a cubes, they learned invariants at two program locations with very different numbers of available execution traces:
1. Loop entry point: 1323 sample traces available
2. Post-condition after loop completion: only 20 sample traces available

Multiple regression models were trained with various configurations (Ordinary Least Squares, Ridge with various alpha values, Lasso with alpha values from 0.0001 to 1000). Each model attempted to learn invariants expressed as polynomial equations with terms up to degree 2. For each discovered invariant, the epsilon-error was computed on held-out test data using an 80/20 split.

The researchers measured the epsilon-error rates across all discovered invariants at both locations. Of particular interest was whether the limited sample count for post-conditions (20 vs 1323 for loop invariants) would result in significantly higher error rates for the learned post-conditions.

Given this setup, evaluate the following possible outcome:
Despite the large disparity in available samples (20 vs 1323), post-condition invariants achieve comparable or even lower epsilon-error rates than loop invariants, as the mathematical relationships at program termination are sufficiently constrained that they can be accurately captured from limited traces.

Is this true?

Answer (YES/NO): YES